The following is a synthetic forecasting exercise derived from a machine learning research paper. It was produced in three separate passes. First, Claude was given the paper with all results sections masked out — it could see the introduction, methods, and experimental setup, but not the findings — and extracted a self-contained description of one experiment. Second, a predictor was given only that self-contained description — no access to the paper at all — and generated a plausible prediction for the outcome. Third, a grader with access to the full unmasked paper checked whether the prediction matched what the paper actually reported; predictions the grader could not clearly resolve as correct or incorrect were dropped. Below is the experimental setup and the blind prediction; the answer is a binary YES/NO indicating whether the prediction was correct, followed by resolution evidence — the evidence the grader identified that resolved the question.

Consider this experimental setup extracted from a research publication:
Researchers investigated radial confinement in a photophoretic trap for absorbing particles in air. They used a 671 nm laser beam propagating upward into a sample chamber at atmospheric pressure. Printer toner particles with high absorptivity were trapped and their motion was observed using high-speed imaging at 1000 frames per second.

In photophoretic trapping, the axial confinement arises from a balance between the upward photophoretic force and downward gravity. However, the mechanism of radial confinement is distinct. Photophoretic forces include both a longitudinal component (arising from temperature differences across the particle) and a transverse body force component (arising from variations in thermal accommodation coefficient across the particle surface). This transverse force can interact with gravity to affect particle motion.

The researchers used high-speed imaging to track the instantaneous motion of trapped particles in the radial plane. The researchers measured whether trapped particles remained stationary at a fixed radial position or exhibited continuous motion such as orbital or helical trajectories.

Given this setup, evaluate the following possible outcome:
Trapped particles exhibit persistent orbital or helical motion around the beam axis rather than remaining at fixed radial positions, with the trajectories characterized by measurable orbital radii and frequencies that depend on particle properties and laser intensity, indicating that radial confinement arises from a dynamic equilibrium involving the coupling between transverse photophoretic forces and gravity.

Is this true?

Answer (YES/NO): YES